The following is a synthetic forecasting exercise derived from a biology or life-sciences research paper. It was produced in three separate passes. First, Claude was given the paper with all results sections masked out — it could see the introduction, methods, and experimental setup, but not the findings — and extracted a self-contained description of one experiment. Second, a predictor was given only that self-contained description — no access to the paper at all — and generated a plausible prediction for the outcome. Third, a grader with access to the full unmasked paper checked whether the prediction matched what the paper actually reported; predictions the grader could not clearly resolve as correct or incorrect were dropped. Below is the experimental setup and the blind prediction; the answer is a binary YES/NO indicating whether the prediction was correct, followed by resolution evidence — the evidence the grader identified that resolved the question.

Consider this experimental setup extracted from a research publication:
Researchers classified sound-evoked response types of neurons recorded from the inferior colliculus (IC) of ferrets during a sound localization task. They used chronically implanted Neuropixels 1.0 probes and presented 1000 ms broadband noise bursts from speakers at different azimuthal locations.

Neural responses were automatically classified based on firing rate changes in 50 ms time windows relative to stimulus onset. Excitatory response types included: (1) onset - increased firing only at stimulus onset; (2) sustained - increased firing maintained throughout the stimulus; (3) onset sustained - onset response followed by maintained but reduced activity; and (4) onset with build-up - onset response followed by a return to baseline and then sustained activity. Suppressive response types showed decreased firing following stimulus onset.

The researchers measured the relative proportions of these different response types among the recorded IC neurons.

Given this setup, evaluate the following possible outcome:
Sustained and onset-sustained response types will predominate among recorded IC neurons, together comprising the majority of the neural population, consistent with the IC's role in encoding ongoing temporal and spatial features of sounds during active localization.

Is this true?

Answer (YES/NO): YES